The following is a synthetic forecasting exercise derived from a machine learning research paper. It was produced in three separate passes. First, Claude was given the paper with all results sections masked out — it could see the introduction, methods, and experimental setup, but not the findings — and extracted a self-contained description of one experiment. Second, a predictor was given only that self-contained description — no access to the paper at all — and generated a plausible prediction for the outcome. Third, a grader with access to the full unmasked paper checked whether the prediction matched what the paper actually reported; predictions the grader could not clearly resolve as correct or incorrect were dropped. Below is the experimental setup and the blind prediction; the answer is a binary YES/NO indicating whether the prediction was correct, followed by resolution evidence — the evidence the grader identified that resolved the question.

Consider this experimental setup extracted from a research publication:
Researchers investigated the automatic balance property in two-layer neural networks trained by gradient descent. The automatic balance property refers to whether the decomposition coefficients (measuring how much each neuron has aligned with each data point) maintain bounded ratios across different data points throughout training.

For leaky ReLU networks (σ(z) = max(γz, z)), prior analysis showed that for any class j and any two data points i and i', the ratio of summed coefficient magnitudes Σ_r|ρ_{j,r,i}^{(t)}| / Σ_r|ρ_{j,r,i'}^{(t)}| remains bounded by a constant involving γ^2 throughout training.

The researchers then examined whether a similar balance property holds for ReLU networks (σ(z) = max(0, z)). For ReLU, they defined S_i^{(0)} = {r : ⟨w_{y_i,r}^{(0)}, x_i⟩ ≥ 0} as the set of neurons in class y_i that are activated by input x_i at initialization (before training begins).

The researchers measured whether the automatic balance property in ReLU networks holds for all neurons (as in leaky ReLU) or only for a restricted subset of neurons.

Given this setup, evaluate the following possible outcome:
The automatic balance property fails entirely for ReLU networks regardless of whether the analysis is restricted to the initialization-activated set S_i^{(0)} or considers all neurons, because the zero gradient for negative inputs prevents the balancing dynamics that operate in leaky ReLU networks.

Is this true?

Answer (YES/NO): NO